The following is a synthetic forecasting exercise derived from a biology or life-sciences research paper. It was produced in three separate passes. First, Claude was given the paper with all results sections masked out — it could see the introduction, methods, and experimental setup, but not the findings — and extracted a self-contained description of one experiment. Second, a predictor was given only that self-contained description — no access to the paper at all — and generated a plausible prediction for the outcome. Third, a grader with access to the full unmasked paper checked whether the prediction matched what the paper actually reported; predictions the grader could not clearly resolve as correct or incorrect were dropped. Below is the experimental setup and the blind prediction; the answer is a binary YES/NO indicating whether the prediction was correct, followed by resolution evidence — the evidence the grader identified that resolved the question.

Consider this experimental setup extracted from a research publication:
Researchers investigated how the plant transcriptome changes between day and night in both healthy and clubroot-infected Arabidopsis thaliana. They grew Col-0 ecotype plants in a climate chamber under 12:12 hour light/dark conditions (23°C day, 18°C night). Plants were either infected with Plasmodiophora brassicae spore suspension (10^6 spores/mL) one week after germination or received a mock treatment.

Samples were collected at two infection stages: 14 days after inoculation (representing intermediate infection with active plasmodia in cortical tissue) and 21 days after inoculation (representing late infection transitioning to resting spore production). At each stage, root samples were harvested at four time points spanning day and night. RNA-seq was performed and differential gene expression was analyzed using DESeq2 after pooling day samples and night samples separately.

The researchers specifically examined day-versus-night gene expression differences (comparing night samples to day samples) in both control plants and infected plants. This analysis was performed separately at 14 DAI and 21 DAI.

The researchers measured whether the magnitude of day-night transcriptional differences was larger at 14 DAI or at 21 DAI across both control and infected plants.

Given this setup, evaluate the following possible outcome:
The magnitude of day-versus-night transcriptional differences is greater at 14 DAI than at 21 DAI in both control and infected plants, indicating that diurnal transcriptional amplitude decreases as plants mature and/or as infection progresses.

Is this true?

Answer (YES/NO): YES